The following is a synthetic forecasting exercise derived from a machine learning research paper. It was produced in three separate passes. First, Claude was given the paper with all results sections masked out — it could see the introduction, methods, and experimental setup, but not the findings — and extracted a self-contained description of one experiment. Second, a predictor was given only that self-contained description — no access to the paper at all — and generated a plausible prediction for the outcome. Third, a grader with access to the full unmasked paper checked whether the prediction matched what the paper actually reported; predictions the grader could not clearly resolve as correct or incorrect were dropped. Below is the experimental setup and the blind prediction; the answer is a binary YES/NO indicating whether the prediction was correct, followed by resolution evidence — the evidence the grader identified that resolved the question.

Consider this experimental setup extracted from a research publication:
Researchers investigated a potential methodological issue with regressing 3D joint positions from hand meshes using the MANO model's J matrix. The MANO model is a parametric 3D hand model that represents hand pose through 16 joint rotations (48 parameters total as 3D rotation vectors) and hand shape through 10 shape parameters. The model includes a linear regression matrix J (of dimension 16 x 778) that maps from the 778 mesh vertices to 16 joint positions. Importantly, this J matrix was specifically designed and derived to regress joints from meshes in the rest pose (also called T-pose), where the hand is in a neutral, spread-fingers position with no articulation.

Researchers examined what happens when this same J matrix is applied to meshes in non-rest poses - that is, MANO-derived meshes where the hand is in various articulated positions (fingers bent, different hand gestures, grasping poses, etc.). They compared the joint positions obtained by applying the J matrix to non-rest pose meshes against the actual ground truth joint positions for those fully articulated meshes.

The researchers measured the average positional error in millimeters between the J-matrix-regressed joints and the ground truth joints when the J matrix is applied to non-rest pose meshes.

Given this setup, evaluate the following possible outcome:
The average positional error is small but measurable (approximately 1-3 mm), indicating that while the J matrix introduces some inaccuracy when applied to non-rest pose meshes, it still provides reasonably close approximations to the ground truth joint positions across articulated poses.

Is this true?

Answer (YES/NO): YES